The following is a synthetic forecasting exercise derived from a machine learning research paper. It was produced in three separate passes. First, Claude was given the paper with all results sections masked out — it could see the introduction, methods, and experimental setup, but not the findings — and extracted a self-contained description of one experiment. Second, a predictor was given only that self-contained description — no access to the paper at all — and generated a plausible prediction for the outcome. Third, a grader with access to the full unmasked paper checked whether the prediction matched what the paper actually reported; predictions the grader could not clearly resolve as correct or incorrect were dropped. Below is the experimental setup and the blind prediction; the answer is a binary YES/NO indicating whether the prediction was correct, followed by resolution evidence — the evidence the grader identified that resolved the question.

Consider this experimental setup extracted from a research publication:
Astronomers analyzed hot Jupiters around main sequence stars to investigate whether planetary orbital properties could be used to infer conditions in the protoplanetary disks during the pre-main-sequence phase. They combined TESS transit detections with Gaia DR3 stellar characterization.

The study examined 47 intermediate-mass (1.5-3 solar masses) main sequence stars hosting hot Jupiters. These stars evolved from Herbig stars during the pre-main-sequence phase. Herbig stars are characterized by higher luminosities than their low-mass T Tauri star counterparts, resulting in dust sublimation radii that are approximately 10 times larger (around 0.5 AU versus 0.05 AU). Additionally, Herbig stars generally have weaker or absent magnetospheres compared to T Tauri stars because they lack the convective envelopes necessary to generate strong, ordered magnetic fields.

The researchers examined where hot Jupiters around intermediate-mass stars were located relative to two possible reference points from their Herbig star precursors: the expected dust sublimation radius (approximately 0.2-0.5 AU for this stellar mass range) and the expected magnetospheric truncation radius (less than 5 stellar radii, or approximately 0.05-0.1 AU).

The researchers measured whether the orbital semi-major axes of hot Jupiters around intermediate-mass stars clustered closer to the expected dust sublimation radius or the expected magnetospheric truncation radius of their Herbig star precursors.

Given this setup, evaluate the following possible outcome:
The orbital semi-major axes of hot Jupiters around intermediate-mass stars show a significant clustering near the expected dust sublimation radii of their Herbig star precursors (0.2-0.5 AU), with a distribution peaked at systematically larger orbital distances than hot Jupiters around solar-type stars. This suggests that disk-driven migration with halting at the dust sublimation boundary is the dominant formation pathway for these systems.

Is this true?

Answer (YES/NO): NO